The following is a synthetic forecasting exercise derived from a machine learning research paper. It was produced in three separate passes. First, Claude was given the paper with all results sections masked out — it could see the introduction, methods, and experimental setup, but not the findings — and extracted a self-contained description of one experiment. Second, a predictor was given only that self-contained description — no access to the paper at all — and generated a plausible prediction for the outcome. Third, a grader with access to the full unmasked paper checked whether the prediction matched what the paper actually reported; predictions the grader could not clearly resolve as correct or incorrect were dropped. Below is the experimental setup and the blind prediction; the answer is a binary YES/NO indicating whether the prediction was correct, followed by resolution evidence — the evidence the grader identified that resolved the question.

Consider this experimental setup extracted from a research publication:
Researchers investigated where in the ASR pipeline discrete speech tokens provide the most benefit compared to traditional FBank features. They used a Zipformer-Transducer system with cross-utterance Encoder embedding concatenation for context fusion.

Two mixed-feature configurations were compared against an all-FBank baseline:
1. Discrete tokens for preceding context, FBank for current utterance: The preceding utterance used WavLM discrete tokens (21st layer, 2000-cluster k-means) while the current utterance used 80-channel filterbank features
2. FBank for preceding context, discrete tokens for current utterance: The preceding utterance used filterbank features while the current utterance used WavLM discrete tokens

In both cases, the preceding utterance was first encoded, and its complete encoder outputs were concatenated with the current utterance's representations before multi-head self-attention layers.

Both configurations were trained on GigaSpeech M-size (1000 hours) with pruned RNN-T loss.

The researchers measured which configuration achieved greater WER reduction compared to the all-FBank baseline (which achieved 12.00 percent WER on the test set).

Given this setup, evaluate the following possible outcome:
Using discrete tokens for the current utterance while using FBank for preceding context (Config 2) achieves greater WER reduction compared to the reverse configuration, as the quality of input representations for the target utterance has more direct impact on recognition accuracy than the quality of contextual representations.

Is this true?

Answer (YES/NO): YES